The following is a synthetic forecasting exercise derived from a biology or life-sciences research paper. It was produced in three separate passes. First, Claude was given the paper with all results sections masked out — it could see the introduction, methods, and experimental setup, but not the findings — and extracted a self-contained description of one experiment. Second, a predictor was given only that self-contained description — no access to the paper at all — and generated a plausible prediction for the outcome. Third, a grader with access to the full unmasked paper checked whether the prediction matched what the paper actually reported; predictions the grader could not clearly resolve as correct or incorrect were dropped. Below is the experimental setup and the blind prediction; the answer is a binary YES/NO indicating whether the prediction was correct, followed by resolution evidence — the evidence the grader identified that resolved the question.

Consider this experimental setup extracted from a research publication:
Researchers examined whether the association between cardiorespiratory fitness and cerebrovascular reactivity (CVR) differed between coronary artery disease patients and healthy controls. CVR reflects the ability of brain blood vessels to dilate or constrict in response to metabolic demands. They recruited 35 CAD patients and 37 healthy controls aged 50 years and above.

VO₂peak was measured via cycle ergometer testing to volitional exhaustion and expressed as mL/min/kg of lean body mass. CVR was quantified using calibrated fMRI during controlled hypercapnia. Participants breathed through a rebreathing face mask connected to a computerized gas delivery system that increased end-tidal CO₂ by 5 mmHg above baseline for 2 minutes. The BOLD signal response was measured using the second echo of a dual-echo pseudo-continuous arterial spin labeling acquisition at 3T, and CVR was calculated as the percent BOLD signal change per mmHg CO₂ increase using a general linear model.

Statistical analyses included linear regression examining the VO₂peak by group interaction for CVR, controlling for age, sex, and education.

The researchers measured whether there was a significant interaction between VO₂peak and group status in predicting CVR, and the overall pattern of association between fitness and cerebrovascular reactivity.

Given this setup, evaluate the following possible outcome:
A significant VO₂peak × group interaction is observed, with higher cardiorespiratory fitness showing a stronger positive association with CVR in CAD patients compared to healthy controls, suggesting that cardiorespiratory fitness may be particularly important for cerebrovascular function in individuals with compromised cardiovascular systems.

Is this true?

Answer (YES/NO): NO